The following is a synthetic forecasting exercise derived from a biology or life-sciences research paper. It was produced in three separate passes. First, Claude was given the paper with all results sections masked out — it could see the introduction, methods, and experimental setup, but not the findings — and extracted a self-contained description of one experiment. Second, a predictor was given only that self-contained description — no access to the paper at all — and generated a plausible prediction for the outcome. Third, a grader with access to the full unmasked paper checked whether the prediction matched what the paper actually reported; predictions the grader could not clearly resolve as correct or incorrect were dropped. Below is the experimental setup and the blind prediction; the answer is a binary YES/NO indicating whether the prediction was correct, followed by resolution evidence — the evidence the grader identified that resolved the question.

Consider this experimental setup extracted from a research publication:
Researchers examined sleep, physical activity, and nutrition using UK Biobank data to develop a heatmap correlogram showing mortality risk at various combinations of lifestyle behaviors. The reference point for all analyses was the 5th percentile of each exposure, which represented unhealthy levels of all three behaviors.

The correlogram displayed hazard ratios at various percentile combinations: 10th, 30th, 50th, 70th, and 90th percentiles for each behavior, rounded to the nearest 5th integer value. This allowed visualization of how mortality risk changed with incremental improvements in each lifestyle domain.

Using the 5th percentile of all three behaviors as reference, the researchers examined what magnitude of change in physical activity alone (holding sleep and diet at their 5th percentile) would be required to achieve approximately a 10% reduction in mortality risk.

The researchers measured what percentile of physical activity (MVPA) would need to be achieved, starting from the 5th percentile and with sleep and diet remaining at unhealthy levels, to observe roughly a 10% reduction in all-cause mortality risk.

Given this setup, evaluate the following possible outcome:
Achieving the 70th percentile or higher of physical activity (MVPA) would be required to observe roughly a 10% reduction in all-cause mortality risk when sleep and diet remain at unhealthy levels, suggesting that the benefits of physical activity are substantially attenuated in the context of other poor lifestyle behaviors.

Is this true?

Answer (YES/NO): NO